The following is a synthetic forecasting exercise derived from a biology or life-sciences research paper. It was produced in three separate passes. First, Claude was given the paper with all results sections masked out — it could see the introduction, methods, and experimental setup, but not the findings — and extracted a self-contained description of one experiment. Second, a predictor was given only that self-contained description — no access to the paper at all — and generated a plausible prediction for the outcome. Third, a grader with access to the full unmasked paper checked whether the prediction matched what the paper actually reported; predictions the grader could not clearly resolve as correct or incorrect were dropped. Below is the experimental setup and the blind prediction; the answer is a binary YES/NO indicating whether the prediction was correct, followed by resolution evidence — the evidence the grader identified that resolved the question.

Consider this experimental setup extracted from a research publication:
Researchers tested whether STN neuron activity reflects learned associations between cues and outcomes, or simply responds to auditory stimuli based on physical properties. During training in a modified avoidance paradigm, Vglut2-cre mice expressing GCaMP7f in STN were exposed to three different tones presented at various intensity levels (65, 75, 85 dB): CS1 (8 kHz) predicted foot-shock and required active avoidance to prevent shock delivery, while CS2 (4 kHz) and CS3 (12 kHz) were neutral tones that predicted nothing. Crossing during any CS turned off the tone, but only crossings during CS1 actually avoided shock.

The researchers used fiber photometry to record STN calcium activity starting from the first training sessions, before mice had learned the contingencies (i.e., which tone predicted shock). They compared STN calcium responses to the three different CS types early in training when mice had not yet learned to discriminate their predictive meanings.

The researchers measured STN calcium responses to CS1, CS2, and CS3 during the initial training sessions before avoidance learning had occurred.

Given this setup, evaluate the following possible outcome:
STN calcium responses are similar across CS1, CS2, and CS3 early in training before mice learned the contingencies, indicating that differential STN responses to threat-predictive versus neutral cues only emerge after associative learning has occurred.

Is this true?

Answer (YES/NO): NO